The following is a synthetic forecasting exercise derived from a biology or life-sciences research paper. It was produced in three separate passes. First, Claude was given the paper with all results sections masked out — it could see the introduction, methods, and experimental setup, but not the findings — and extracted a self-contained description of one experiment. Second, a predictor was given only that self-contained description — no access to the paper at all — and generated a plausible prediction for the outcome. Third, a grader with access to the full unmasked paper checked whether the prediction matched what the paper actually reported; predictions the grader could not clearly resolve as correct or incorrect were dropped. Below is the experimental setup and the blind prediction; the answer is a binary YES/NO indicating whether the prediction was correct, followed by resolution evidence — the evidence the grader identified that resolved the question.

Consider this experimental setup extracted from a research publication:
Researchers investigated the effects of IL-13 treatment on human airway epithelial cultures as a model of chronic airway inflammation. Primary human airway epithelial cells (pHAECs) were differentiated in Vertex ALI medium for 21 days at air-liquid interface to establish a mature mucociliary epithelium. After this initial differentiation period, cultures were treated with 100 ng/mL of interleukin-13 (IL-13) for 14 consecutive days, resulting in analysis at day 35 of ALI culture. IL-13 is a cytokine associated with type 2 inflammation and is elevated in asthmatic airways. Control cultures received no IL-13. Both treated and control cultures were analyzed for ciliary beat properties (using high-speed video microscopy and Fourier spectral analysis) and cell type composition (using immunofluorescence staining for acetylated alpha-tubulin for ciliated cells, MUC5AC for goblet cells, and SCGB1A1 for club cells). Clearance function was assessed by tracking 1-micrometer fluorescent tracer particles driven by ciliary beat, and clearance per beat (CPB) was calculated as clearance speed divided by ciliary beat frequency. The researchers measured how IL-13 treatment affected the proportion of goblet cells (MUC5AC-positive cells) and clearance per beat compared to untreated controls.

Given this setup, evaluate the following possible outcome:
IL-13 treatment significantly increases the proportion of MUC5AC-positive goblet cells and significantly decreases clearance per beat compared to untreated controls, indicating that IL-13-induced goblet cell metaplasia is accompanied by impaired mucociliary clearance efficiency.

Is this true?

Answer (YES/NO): YES